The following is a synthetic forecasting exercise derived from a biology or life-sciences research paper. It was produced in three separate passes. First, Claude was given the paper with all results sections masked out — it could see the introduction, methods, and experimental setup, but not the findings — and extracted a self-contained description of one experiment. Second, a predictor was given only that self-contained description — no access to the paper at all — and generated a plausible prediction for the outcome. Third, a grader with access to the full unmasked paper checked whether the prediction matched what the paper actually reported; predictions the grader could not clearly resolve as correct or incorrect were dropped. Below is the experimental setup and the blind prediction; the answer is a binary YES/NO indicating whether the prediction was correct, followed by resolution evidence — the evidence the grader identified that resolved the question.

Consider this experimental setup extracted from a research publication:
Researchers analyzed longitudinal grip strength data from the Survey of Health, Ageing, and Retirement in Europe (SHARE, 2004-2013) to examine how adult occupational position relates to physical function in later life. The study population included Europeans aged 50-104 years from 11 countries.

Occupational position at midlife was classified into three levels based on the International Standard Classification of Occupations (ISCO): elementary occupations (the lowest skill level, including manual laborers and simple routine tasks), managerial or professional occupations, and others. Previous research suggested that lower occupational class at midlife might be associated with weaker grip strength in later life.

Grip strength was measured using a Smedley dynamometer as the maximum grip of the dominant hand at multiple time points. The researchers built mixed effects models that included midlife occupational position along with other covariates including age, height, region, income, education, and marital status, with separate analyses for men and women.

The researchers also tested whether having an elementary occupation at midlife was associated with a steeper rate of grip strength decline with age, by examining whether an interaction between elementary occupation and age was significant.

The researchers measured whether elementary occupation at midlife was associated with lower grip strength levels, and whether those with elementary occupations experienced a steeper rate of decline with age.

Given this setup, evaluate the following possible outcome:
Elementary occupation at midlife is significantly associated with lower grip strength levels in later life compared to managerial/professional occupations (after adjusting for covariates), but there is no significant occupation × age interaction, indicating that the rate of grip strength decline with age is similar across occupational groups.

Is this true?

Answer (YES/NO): YES